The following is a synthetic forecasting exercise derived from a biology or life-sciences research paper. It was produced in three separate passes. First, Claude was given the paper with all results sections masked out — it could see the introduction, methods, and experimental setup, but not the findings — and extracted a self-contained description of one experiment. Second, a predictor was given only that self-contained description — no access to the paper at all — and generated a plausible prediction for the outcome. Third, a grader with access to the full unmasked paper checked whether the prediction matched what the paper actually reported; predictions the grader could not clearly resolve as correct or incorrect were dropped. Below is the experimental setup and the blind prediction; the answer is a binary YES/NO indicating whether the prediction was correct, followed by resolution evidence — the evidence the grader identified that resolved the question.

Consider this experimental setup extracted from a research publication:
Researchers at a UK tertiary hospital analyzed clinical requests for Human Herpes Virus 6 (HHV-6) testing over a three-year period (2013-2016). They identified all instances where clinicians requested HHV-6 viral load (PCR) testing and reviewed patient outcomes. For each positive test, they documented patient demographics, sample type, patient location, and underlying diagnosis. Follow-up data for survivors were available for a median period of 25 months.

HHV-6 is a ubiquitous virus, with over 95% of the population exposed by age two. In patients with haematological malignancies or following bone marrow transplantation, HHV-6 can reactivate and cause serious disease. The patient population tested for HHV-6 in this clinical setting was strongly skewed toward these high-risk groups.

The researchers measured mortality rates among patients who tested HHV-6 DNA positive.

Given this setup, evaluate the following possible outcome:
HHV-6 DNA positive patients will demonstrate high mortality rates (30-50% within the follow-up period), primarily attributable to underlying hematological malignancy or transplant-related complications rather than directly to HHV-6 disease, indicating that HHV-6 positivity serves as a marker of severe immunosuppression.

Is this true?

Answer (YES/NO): NO